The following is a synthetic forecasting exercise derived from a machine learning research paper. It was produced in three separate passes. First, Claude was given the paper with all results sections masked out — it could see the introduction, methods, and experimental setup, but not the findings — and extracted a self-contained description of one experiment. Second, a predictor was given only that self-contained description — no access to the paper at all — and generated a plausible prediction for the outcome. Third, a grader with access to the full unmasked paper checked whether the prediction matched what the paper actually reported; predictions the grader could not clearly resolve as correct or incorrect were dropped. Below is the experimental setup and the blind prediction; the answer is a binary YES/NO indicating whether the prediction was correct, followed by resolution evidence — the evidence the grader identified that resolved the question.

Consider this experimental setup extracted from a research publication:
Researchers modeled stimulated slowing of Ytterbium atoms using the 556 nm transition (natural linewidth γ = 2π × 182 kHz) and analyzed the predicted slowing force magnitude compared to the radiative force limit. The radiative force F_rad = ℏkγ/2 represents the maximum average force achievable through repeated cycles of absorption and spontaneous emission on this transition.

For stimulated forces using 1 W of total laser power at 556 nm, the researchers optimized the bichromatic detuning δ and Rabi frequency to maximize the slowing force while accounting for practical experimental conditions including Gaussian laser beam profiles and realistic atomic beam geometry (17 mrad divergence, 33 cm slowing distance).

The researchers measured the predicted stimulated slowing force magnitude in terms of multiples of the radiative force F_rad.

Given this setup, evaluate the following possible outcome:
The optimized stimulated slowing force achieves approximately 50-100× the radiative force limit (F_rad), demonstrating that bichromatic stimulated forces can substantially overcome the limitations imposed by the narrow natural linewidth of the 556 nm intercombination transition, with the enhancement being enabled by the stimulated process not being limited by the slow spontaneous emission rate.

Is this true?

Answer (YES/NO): YES